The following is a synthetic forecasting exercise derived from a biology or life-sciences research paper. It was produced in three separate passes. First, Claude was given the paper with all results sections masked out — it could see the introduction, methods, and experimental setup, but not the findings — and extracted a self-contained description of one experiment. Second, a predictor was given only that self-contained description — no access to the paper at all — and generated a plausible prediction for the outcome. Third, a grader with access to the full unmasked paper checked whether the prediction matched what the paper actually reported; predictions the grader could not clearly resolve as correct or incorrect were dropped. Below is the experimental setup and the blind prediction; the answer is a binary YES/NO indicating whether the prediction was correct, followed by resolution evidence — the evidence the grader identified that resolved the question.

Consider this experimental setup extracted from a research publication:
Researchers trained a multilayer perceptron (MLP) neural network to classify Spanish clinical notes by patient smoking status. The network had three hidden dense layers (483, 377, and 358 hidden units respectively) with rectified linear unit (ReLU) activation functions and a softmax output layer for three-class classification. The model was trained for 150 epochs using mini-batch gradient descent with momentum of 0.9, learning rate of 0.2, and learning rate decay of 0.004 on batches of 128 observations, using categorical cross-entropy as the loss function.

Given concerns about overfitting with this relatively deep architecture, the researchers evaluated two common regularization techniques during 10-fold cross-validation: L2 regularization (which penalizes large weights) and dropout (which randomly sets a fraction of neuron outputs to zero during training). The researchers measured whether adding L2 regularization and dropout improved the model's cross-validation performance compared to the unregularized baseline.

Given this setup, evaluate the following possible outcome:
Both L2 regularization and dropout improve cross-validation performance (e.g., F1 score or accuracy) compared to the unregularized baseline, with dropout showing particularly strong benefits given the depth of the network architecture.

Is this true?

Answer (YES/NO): NO